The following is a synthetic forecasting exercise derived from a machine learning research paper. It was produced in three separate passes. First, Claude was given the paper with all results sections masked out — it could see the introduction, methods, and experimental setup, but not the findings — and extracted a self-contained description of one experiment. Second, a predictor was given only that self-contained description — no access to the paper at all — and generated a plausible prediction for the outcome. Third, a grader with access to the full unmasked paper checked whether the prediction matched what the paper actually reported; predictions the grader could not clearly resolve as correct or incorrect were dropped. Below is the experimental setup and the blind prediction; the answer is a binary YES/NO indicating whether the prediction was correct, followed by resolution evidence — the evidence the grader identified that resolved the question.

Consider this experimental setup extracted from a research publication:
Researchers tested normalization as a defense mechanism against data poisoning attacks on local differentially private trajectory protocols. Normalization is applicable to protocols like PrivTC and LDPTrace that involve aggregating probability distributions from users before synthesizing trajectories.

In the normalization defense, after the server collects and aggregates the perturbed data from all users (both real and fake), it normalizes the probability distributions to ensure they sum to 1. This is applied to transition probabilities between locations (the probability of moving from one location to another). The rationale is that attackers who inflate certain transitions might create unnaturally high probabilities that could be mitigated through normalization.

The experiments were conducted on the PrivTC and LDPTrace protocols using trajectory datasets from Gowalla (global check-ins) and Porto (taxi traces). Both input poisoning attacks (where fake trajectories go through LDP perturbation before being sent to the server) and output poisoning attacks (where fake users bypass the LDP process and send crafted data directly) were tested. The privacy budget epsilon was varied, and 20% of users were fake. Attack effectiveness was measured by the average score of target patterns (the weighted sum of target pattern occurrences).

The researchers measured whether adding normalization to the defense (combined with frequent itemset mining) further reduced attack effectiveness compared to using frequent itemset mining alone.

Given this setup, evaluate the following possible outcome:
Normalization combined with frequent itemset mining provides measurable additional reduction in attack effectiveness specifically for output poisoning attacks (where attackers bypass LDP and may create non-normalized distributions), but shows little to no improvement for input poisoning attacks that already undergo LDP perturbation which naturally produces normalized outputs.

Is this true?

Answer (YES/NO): NO